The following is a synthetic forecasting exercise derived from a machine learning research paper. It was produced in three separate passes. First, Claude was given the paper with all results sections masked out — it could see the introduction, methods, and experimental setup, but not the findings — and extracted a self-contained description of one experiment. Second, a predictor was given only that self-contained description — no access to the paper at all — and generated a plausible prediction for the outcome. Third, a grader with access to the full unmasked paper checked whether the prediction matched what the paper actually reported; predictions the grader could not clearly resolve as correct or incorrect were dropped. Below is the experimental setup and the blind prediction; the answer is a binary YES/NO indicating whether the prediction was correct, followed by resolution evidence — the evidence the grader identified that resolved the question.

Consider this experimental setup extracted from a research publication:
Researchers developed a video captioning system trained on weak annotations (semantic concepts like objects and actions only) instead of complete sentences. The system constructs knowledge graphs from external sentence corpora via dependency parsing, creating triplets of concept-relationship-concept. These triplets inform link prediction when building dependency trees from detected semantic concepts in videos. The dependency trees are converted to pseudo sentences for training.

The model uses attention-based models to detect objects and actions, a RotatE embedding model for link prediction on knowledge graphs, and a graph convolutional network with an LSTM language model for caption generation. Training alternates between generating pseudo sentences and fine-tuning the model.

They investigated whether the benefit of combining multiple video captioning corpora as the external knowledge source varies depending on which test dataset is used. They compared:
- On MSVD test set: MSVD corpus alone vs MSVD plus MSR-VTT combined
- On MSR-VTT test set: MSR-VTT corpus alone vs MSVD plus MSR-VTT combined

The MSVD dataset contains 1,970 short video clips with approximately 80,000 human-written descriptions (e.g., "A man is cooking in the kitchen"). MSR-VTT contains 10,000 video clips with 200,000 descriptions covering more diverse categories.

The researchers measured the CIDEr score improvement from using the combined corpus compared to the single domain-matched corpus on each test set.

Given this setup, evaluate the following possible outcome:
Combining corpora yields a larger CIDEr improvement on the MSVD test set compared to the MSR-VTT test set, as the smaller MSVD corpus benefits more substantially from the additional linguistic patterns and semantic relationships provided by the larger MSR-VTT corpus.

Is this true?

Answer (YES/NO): YES